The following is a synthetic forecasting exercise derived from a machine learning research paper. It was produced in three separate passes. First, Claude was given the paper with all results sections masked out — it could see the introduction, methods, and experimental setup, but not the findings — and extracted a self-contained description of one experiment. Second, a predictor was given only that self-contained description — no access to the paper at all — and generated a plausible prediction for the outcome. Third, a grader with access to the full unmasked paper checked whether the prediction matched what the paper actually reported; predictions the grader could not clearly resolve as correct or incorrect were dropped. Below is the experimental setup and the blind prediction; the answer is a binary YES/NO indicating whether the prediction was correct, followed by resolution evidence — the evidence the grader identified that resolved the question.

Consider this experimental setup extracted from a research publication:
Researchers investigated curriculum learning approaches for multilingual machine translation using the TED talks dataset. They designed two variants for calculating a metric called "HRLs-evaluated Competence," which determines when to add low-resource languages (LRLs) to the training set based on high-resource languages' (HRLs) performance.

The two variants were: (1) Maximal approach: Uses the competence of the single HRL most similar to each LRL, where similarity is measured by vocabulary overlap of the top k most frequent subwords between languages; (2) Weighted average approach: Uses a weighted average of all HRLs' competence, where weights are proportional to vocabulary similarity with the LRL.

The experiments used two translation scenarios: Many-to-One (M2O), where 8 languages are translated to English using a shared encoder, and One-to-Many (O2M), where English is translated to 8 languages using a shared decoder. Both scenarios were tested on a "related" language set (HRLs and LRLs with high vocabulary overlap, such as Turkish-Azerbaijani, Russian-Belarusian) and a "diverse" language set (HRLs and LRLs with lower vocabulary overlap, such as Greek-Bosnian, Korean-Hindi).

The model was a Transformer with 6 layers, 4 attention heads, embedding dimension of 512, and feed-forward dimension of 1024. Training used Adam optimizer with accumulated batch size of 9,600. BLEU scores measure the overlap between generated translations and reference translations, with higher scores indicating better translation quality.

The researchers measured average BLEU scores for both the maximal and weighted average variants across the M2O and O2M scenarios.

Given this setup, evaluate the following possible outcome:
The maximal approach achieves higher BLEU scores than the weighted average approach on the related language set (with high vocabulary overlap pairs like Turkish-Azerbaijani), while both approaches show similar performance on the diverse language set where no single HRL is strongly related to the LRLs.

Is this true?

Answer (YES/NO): NO